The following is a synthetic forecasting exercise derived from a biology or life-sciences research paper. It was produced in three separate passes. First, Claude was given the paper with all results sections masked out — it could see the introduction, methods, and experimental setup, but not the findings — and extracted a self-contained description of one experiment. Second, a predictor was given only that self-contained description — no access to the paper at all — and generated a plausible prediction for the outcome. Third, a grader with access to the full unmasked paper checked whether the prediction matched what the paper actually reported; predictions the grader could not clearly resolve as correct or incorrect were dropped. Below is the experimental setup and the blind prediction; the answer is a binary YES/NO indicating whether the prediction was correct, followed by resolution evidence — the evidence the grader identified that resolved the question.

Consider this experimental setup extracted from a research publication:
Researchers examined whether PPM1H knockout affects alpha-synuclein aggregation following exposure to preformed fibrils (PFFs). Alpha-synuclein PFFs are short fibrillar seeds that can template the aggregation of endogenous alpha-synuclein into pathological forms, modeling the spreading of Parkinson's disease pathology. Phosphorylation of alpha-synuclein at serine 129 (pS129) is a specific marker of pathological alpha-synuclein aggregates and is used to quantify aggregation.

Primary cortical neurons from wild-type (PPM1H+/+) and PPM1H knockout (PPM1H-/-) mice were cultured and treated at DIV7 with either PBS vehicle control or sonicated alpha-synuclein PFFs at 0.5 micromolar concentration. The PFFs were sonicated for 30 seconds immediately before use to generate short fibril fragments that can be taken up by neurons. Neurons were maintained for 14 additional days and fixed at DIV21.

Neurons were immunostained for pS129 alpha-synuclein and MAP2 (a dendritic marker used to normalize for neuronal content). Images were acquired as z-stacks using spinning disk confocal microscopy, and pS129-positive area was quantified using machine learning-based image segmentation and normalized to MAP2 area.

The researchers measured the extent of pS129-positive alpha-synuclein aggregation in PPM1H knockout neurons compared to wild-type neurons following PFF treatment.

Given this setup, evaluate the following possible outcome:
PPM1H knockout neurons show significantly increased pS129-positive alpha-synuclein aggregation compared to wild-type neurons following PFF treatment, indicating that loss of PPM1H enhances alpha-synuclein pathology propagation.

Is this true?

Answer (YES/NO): YES